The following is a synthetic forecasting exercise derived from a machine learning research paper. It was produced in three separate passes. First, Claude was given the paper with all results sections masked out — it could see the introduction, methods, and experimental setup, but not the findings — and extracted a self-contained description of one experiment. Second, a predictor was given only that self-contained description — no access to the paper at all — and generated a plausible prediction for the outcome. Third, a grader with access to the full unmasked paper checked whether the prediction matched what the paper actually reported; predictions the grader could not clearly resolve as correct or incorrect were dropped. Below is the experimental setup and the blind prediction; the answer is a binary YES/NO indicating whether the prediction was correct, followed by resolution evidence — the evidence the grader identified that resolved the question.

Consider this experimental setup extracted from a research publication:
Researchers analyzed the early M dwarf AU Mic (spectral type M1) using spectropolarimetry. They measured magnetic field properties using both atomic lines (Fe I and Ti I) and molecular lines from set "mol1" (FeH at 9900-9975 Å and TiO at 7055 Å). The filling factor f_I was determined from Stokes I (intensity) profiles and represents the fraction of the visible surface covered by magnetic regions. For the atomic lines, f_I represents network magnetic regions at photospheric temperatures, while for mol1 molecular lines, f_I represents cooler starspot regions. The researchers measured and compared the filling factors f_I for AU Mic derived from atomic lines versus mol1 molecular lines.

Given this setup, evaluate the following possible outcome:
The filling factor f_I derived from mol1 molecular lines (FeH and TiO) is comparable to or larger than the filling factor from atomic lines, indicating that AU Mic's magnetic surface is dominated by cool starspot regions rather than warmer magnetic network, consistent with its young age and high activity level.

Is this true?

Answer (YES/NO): NO